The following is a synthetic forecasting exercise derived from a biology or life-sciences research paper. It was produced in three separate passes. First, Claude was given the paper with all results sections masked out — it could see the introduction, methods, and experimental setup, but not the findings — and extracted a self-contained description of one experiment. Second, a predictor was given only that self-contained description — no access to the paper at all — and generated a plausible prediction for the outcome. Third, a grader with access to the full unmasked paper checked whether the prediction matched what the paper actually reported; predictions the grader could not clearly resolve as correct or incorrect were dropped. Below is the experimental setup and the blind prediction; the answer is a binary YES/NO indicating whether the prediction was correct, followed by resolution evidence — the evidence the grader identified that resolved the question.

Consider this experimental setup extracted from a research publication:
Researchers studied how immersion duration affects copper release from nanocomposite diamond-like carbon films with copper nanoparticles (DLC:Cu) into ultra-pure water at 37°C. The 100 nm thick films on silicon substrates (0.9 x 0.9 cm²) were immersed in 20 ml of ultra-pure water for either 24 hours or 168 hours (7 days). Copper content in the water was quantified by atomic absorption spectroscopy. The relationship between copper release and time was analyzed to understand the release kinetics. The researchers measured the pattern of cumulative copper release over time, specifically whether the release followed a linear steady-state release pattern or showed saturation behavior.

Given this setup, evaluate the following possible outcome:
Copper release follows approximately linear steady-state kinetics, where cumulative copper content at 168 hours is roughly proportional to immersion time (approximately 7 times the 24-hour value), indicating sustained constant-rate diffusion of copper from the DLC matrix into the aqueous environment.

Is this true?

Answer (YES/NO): NO